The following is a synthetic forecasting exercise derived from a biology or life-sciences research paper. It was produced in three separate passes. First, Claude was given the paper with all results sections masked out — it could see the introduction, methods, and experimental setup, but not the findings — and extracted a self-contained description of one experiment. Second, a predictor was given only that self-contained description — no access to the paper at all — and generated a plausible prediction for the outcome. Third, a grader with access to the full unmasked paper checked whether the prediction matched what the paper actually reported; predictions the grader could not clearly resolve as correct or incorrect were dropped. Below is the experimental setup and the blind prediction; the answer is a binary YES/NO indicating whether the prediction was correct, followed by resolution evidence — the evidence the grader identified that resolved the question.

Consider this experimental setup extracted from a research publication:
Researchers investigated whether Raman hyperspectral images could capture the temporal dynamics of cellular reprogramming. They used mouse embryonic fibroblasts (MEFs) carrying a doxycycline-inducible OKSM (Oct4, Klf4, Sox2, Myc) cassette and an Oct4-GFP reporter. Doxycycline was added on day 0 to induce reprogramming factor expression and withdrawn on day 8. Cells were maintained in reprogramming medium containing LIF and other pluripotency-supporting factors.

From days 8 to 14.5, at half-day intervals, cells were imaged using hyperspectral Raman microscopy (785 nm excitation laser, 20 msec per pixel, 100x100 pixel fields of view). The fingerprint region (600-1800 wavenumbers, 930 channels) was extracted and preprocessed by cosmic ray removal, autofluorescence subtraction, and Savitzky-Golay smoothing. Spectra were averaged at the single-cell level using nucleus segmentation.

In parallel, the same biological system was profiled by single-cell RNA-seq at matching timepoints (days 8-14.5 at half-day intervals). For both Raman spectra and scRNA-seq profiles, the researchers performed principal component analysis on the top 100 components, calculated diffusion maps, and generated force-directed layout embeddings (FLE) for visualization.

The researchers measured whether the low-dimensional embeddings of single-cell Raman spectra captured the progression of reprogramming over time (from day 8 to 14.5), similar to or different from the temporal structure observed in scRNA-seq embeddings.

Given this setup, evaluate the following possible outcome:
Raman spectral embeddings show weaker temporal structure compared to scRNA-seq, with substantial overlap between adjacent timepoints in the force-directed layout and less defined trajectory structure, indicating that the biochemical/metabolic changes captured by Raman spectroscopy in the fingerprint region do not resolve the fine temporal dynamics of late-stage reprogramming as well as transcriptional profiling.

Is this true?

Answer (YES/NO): NO